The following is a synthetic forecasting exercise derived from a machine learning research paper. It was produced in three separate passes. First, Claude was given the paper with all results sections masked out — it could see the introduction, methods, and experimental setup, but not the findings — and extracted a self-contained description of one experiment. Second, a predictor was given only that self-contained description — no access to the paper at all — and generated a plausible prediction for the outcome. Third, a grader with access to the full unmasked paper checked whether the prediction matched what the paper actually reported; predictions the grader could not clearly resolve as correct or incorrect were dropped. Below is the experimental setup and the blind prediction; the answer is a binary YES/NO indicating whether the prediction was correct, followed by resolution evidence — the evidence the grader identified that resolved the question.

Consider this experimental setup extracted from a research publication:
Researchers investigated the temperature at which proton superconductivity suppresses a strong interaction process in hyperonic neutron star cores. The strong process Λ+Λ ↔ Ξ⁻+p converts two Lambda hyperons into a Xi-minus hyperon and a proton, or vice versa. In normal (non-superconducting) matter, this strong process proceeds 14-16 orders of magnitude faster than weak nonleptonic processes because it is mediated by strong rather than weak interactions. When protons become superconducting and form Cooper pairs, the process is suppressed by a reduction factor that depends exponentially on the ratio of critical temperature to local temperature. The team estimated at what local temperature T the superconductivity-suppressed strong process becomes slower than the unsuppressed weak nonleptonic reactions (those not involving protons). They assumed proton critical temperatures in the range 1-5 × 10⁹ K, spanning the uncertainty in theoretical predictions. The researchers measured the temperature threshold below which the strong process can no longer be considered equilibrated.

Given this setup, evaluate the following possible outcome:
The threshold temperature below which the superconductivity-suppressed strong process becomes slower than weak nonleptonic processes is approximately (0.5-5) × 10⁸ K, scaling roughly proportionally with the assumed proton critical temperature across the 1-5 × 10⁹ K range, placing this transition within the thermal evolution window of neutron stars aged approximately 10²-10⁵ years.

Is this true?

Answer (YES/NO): NO